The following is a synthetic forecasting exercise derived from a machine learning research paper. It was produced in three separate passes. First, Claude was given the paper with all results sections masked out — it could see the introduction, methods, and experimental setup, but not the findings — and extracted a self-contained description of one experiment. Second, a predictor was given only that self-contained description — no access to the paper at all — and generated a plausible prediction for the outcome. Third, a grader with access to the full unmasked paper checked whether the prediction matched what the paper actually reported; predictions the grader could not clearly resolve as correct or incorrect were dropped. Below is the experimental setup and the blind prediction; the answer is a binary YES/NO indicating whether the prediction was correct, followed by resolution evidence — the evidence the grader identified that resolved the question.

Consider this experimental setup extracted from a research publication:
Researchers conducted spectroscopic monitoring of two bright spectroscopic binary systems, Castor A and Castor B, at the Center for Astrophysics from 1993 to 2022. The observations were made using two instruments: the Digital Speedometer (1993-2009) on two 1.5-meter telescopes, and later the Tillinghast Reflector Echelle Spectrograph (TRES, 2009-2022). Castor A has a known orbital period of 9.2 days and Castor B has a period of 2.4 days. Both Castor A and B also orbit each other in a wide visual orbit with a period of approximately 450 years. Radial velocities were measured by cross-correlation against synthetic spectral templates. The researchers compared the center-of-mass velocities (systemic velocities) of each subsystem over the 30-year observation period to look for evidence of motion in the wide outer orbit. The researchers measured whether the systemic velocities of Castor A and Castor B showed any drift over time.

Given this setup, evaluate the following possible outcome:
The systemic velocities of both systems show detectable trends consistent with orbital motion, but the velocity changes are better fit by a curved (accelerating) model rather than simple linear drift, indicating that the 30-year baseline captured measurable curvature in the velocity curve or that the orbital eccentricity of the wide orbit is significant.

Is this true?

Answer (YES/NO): NO